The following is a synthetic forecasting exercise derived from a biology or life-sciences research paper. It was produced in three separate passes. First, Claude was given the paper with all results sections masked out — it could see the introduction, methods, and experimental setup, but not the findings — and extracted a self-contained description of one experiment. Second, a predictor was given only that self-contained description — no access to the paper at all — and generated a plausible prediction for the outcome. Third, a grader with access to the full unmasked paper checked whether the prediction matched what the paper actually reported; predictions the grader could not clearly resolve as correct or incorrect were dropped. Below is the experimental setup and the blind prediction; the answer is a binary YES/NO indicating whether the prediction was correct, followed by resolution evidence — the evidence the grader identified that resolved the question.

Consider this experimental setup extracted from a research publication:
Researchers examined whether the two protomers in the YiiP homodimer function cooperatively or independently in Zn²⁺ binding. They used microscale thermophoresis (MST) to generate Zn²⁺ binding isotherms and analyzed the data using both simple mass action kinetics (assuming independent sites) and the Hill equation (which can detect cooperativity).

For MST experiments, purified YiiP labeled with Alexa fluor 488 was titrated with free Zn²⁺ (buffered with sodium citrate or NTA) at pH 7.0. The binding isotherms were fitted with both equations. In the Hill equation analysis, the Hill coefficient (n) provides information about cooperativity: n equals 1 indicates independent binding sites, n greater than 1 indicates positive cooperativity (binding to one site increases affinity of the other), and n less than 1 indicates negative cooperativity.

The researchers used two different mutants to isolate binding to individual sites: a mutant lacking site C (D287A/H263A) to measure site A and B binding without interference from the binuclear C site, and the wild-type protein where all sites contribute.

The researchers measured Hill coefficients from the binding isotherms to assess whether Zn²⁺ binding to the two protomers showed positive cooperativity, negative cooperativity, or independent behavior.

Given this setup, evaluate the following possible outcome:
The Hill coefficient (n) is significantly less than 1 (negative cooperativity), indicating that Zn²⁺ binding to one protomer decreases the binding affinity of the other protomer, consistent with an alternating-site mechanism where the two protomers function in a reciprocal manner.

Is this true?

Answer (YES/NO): NO